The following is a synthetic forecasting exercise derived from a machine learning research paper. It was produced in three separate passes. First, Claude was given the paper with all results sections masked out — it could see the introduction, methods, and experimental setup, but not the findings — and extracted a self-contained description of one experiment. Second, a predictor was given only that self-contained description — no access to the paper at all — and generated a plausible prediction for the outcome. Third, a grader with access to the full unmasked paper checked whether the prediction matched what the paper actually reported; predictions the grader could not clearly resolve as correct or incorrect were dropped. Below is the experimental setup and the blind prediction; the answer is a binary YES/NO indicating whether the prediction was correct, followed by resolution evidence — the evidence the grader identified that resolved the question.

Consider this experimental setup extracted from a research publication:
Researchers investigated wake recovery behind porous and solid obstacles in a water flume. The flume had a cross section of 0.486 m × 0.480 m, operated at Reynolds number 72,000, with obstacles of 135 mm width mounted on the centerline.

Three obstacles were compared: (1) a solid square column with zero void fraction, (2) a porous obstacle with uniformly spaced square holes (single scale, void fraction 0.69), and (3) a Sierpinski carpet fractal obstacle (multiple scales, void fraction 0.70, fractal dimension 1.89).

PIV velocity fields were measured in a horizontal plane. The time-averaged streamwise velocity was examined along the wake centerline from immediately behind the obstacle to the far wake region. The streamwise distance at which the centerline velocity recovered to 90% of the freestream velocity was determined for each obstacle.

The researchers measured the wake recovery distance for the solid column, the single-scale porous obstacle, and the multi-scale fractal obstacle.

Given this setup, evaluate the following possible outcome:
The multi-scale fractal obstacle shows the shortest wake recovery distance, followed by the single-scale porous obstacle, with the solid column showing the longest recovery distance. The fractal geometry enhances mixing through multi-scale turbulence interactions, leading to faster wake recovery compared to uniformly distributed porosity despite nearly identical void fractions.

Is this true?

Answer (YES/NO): NO